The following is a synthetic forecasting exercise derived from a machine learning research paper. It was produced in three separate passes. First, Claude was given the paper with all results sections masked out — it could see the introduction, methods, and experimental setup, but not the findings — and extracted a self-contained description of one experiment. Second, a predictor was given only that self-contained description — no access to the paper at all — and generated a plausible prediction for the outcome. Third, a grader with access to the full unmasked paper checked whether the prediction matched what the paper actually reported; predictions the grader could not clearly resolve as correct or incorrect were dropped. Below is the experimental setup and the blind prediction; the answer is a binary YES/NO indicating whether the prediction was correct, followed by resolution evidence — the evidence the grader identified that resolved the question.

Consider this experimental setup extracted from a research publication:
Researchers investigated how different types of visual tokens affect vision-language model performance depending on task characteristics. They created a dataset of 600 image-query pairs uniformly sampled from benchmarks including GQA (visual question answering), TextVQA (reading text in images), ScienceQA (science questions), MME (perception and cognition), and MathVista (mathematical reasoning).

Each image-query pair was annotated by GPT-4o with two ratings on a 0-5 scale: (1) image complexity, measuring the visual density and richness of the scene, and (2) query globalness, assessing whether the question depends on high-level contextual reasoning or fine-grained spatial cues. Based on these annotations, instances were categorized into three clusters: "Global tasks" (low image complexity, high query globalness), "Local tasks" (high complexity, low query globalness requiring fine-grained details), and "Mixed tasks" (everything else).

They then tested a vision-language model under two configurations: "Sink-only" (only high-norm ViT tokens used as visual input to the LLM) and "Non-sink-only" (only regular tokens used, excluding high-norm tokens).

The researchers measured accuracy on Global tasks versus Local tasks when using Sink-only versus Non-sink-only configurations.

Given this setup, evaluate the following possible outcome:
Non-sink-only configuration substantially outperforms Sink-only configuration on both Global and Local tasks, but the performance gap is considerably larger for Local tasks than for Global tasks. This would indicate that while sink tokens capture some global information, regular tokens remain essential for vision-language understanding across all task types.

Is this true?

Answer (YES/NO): NO